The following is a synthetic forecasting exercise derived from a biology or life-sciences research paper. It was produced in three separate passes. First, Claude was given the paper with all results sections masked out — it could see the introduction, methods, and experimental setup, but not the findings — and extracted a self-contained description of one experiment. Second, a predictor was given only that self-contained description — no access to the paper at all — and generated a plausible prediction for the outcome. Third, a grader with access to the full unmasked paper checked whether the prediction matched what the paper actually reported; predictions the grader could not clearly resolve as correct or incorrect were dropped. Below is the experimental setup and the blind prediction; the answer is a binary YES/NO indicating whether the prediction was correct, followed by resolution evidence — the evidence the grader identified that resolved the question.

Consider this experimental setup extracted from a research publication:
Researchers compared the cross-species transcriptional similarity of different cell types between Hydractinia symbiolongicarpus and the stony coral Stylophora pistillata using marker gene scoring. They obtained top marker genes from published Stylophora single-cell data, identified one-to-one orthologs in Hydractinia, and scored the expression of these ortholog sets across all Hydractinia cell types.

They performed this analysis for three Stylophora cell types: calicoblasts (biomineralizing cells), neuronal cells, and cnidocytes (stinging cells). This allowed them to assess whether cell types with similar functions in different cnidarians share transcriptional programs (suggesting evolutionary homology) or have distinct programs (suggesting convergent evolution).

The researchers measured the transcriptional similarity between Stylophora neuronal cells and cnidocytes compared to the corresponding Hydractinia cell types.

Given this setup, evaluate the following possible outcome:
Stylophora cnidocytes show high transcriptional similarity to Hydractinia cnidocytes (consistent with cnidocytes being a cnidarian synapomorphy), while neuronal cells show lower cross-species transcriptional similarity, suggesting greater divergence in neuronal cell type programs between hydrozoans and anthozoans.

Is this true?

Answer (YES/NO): NO